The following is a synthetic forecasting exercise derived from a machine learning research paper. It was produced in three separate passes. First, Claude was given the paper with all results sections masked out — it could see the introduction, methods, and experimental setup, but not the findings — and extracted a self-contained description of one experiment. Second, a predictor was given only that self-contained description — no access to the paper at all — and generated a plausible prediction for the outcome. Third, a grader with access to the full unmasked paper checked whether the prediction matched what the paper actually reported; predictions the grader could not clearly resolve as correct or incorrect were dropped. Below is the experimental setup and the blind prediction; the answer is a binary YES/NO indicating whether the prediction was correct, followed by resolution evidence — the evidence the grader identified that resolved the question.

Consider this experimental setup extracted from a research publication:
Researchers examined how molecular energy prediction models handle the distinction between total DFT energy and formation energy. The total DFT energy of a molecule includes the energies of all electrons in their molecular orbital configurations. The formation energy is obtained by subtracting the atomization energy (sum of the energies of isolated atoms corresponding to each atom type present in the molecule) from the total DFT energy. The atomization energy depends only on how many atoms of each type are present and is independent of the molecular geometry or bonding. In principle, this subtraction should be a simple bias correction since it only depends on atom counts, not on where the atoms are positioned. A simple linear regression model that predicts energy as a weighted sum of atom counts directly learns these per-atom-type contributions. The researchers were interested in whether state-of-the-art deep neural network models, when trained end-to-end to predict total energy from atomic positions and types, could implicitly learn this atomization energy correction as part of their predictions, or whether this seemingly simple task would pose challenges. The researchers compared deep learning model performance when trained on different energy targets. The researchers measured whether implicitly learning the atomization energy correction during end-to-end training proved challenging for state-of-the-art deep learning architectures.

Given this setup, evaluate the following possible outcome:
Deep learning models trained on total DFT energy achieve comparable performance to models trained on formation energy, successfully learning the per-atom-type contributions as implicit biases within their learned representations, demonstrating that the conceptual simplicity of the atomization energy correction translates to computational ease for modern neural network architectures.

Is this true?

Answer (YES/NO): NO